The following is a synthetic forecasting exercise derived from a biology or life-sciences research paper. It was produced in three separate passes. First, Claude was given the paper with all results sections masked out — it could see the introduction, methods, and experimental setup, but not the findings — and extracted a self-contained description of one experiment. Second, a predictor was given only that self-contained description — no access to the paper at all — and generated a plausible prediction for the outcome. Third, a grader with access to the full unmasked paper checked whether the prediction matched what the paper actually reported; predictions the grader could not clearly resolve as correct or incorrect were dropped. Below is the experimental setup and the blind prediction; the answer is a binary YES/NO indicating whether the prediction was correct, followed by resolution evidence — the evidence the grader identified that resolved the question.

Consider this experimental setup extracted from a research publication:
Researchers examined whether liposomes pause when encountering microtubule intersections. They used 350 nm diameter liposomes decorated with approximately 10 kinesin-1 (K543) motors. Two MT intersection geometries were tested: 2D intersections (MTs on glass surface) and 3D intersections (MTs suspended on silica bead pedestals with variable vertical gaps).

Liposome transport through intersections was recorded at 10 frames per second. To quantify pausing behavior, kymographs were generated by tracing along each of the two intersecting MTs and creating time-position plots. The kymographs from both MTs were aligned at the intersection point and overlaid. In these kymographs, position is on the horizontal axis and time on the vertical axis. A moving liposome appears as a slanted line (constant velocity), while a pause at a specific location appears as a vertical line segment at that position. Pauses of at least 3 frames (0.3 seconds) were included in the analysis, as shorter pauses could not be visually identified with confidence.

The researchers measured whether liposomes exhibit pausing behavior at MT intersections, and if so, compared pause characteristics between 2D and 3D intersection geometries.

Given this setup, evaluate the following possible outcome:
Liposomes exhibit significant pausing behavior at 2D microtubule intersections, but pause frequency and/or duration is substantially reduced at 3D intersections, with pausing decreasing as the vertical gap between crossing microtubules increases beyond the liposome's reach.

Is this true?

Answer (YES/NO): NO